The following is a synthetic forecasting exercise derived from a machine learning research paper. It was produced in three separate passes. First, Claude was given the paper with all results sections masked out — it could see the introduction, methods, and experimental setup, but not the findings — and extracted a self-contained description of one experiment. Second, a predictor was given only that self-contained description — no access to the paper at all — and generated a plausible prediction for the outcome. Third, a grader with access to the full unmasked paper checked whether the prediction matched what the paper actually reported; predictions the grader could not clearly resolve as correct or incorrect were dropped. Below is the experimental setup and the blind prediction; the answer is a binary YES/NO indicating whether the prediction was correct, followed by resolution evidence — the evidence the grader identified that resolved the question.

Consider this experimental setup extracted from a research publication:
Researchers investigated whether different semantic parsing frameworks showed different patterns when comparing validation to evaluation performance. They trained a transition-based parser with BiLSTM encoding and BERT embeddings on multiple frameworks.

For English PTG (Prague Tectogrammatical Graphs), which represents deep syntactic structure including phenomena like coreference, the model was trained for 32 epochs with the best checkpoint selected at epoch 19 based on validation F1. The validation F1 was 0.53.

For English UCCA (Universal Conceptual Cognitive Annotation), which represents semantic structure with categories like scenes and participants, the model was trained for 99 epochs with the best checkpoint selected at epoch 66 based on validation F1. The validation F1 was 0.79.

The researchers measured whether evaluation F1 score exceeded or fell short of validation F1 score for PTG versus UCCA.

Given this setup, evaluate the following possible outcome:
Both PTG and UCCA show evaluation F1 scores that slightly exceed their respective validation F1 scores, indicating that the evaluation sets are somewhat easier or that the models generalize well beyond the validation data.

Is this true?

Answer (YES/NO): NO